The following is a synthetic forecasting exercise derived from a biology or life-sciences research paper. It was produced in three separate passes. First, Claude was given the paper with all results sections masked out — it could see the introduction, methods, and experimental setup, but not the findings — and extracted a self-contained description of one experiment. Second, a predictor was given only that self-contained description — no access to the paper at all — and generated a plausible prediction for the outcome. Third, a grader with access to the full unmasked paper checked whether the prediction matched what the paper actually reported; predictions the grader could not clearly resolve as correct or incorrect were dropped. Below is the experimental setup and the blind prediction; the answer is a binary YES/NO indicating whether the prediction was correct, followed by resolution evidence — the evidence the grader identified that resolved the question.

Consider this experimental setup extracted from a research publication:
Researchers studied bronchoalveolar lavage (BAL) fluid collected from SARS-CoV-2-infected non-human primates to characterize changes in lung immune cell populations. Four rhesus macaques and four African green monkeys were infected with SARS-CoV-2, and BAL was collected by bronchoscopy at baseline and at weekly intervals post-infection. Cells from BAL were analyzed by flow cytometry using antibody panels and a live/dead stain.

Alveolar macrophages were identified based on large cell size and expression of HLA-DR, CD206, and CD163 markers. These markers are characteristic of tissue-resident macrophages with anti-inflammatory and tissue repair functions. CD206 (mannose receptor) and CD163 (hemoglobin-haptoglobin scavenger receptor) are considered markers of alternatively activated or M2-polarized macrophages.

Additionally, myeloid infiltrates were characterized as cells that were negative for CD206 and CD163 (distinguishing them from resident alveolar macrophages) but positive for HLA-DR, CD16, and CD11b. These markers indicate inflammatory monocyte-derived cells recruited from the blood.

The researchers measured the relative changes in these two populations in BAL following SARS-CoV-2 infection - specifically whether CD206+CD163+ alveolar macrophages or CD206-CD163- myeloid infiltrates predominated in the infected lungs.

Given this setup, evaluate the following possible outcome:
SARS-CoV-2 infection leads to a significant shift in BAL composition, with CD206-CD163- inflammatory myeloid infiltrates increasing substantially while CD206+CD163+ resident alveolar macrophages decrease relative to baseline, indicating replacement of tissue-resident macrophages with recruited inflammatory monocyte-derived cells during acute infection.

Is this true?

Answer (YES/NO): YES